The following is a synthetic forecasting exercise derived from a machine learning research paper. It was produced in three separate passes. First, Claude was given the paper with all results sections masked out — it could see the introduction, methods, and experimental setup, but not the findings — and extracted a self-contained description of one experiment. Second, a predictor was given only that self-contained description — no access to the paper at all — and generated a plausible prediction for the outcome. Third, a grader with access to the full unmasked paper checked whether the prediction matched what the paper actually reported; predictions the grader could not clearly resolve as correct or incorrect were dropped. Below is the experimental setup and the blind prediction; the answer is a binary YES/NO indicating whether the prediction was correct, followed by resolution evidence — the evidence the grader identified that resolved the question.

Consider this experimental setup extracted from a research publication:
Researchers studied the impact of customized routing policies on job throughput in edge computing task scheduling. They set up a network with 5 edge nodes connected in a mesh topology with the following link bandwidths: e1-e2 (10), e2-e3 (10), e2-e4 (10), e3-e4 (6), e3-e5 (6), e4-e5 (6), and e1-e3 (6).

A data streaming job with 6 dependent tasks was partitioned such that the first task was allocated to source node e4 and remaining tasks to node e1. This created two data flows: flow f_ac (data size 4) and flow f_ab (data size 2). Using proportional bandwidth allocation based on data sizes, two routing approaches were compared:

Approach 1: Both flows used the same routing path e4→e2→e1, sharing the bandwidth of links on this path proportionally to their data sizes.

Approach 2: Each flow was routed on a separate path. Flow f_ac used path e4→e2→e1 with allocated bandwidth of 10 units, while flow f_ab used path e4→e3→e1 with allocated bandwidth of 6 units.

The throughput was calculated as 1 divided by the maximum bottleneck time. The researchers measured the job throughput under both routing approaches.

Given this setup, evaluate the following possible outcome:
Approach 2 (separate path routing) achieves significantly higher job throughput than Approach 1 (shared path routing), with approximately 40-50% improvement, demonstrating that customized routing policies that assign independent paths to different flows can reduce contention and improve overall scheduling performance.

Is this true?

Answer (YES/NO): NO